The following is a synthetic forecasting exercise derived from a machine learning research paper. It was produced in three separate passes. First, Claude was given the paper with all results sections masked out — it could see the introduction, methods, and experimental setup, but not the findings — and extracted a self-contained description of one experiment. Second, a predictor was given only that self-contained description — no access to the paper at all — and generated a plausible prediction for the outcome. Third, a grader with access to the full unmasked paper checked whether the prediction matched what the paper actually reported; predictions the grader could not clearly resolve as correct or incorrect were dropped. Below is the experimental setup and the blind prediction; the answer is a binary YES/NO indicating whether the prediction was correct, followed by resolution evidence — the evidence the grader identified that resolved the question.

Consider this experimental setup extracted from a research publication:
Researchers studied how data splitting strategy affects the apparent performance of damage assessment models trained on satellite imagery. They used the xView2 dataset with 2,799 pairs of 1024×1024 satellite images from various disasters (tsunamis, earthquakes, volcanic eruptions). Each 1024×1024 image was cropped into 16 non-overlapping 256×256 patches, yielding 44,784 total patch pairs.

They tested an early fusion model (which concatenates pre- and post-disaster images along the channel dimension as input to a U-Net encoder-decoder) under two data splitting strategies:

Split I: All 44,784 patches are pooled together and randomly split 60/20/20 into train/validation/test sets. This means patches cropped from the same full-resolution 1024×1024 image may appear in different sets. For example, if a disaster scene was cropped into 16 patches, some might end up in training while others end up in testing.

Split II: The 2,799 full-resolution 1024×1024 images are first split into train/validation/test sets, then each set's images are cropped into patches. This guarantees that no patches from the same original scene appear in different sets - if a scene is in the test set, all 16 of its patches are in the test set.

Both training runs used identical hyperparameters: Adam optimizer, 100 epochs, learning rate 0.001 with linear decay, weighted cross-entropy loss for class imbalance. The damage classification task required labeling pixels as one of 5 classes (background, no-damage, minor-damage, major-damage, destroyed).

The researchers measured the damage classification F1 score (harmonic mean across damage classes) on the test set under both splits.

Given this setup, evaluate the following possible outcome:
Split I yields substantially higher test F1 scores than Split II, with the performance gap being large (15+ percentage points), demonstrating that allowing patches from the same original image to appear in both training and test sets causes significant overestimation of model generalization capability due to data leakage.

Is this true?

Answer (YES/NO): NO